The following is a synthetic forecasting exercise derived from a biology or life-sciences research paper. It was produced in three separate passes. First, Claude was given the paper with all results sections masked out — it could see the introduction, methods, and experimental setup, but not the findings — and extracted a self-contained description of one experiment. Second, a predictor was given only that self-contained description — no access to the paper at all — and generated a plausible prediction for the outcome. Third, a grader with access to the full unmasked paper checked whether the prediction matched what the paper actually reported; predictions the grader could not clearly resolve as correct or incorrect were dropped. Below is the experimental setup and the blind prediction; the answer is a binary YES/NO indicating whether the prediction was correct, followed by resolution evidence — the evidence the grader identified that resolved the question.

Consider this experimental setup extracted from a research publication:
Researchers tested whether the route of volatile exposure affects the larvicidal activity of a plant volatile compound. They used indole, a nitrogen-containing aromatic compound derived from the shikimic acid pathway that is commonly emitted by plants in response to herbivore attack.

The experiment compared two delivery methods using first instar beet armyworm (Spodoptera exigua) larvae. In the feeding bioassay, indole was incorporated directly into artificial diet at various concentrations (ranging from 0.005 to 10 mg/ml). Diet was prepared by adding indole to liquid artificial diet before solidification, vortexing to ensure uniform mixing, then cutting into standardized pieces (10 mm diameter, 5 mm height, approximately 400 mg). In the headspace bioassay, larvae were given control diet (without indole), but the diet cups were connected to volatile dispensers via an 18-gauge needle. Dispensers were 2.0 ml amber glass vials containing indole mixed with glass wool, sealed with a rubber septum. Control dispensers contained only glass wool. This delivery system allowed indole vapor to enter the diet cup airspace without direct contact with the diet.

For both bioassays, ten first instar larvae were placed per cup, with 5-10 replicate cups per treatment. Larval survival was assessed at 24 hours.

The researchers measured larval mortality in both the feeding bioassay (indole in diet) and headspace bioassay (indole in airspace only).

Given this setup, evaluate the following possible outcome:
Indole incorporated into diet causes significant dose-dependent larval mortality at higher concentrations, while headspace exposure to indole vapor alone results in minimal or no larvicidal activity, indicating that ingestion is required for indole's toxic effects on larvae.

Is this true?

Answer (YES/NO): YES